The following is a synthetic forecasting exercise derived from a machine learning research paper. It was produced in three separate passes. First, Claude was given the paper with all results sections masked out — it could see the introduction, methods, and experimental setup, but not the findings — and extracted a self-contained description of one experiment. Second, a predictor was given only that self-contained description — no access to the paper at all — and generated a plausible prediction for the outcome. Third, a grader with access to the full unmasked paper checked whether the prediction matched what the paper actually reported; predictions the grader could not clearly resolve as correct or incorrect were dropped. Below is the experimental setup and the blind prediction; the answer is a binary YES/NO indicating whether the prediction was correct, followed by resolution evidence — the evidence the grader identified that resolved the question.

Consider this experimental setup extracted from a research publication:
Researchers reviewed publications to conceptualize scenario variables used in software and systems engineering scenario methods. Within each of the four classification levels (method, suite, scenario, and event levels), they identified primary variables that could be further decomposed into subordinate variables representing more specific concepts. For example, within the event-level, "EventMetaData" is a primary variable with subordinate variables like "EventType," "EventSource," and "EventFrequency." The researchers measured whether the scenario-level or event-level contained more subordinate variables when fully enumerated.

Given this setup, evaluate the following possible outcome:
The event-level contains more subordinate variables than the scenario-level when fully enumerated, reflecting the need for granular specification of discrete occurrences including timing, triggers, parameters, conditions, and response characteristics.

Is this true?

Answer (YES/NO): NO